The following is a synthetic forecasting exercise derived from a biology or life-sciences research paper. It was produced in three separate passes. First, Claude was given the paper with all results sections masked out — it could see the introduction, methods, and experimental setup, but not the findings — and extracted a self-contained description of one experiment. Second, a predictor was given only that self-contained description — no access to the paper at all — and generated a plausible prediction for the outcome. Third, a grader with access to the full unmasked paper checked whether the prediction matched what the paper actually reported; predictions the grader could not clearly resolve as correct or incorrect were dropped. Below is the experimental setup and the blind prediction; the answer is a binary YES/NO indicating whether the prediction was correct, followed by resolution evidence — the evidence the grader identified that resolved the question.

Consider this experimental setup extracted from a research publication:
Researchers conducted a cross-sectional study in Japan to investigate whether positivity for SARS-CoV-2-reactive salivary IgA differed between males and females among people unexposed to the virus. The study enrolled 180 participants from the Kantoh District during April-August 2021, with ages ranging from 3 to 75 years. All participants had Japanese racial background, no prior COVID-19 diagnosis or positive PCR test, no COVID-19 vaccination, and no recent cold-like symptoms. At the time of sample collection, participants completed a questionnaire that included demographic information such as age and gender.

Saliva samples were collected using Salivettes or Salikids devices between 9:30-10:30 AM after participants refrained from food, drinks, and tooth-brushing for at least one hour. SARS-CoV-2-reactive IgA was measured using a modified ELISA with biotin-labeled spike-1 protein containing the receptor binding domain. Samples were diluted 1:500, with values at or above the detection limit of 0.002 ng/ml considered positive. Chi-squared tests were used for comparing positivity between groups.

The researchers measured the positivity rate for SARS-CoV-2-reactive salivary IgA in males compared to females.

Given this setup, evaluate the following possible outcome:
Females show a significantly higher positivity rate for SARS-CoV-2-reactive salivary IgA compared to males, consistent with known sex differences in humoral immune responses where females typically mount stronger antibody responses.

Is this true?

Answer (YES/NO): NO